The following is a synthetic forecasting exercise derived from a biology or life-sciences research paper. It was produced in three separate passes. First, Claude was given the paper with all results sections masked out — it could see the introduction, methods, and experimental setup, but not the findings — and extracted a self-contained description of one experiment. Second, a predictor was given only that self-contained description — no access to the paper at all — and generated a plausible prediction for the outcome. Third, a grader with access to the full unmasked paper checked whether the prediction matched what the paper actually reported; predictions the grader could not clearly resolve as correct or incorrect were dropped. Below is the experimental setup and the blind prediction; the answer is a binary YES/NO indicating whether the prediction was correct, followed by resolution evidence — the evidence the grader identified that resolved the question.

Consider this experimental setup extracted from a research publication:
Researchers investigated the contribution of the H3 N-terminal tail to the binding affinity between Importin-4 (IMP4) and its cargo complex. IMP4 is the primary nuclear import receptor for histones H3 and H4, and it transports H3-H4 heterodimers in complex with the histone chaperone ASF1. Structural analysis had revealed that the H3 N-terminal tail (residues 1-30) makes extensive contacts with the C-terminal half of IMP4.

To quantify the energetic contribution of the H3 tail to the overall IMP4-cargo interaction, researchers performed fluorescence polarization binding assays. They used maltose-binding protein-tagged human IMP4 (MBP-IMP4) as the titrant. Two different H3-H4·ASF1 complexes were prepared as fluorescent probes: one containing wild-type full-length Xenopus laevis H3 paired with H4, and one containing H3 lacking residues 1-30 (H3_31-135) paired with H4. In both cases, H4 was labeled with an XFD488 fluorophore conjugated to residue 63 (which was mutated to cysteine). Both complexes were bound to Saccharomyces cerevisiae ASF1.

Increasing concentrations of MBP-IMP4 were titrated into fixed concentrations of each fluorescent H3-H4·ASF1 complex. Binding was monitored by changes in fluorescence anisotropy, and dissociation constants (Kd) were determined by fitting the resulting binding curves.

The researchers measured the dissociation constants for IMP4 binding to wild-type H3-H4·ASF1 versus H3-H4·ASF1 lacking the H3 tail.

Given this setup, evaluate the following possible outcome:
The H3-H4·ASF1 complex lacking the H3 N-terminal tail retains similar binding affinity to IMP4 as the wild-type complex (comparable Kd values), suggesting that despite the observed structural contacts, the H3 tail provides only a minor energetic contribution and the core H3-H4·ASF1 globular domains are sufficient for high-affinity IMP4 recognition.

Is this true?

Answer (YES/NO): YES